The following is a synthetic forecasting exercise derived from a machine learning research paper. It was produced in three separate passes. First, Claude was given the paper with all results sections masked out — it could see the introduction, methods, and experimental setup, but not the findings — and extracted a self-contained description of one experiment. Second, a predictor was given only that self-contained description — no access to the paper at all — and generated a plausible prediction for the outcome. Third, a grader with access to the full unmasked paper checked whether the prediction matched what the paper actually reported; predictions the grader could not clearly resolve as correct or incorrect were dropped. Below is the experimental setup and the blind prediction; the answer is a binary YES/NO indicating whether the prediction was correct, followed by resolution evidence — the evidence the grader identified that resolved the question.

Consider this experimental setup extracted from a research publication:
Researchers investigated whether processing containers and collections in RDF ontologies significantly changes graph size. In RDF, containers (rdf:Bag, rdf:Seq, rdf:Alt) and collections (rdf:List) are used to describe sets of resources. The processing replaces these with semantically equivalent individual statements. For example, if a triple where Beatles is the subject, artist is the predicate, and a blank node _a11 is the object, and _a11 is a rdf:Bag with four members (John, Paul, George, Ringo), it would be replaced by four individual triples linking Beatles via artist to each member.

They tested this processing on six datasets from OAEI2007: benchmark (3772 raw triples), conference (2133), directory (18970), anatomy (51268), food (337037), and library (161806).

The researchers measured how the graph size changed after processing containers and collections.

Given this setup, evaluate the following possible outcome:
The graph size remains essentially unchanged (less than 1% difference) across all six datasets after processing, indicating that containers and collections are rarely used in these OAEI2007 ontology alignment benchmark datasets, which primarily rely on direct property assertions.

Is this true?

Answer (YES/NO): NO